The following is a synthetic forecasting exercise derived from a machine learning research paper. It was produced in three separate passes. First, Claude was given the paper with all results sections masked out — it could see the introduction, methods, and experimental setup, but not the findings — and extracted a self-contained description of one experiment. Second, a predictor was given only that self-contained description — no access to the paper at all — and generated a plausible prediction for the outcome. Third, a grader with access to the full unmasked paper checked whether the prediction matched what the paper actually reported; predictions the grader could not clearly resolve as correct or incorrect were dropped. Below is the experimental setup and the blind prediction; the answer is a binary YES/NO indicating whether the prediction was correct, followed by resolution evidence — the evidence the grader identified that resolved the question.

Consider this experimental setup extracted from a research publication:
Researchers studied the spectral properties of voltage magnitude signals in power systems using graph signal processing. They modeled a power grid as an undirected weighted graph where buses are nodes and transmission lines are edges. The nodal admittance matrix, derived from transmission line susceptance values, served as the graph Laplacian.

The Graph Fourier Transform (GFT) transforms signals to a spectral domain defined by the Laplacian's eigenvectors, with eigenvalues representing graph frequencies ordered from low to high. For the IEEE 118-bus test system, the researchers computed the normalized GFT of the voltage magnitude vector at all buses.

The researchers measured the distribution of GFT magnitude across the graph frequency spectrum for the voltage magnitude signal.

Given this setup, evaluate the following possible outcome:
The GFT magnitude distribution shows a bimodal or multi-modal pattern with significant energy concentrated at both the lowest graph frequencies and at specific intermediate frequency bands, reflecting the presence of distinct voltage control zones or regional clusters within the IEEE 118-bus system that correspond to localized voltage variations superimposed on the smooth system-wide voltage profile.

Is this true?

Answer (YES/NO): NO